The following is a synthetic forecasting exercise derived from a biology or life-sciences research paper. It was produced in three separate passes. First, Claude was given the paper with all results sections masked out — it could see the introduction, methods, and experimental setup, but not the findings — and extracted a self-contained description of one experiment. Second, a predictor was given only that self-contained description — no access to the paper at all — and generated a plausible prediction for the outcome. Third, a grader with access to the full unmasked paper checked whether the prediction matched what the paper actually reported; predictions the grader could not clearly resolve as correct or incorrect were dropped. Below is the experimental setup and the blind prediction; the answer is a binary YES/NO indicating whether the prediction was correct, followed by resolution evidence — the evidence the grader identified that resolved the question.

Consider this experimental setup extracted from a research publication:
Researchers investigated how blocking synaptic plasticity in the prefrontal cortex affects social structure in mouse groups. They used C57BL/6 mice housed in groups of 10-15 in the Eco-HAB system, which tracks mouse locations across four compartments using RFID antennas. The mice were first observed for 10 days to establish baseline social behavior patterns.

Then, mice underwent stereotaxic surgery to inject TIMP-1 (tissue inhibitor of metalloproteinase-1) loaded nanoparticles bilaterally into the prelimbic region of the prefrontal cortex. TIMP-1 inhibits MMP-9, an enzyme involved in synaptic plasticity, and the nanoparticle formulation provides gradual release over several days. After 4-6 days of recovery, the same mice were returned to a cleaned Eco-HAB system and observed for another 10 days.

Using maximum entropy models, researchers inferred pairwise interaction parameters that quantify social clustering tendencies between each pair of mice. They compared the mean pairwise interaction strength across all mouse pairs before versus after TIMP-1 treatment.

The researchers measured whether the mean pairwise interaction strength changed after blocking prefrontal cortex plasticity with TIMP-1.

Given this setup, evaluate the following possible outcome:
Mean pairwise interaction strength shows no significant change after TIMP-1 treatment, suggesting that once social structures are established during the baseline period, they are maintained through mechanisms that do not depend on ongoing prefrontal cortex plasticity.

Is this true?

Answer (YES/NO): YES